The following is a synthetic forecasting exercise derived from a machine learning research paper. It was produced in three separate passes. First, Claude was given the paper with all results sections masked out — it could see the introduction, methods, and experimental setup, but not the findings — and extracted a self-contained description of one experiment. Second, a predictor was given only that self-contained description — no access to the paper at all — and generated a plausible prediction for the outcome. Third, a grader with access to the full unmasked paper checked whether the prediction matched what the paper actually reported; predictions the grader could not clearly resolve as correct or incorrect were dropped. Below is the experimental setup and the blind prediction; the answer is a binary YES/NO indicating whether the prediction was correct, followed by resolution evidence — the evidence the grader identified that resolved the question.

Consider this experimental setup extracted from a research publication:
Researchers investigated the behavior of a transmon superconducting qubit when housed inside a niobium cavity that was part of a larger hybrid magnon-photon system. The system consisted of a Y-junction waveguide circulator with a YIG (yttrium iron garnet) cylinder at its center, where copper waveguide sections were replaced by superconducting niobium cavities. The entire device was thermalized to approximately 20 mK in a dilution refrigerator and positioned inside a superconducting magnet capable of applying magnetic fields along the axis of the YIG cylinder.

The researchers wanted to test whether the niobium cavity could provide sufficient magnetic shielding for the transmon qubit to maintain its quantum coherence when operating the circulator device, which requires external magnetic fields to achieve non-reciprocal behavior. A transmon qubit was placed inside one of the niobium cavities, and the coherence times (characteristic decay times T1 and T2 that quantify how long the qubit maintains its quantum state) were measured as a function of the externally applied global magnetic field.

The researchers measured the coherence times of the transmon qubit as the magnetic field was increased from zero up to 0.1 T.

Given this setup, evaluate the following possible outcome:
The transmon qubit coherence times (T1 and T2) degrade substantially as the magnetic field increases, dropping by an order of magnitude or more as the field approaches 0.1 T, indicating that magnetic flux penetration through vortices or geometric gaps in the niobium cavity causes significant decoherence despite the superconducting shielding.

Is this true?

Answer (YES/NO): NO